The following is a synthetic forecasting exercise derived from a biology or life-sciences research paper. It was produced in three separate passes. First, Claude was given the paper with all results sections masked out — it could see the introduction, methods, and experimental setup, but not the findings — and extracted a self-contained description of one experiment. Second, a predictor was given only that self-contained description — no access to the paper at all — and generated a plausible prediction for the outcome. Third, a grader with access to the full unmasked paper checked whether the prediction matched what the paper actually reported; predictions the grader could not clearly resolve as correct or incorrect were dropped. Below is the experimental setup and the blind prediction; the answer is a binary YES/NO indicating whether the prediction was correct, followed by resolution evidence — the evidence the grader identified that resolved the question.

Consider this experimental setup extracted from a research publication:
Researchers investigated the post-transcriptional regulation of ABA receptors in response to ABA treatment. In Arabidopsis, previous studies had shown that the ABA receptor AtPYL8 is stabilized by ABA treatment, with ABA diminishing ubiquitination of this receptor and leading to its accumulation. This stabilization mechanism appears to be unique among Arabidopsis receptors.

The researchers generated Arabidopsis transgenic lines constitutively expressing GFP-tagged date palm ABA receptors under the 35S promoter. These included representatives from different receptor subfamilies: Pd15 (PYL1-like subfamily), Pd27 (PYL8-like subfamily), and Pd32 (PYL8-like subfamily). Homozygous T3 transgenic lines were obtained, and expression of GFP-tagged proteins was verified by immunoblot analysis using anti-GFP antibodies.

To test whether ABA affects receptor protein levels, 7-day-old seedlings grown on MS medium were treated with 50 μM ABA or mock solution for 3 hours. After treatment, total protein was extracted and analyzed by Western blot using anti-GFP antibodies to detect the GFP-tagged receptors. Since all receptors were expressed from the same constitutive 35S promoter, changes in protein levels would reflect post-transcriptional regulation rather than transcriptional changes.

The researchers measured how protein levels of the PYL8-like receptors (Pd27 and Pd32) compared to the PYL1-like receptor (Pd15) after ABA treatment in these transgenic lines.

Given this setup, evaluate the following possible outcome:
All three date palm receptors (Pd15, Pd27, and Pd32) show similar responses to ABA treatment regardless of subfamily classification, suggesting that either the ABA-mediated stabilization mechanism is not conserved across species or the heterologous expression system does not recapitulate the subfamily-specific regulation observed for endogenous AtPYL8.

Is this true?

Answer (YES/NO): NO